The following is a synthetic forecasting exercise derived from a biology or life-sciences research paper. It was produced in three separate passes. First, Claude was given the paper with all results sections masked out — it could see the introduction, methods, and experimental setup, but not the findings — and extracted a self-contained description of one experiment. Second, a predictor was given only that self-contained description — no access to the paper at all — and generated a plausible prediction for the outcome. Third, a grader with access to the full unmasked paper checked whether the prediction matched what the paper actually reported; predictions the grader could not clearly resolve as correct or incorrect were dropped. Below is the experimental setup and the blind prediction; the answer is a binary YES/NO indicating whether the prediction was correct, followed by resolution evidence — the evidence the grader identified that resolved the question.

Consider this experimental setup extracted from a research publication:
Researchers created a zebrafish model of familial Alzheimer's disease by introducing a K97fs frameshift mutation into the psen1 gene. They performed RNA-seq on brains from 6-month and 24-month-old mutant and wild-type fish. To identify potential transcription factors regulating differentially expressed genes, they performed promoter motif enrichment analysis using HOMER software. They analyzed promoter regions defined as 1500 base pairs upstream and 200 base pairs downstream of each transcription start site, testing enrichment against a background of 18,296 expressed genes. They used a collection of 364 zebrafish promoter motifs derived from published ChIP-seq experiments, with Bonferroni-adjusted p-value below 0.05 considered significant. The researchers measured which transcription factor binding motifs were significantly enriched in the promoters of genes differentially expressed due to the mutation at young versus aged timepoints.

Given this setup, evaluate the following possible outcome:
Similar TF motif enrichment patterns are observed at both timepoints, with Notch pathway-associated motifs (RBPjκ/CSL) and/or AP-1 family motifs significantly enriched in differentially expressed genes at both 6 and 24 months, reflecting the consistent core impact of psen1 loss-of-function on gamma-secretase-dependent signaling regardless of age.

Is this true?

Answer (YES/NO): NO